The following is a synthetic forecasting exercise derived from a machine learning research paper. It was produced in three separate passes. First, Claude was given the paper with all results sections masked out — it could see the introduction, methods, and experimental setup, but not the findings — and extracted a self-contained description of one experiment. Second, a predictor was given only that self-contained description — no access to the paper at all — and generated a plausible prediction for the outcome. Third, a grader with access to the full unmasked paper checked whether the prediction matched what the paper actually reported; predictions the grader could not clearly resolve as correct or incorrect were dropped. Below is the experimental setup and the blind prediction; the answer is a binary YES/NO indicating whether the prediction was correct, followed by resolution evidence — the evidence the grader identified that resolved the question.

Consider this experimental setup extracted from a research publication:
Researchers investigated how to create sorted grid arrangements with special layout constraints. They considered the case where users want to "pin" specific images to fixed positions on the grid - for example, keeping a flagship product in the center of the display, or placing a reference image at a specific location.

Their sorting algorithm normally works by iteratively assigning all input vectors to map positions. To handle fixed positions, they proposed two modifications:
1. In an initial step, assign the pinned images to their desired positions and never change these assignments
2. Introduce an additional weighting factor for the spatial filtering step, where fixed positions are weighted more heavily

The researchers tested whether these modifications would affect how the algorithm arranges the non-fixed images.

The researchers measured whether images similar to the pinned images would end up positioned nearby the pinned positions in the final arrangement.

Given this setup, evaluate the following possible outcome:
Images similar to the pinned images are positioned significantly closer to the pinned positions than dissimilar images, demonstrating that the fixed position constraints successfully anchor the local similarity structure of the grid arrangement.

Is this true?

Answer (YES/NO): YES